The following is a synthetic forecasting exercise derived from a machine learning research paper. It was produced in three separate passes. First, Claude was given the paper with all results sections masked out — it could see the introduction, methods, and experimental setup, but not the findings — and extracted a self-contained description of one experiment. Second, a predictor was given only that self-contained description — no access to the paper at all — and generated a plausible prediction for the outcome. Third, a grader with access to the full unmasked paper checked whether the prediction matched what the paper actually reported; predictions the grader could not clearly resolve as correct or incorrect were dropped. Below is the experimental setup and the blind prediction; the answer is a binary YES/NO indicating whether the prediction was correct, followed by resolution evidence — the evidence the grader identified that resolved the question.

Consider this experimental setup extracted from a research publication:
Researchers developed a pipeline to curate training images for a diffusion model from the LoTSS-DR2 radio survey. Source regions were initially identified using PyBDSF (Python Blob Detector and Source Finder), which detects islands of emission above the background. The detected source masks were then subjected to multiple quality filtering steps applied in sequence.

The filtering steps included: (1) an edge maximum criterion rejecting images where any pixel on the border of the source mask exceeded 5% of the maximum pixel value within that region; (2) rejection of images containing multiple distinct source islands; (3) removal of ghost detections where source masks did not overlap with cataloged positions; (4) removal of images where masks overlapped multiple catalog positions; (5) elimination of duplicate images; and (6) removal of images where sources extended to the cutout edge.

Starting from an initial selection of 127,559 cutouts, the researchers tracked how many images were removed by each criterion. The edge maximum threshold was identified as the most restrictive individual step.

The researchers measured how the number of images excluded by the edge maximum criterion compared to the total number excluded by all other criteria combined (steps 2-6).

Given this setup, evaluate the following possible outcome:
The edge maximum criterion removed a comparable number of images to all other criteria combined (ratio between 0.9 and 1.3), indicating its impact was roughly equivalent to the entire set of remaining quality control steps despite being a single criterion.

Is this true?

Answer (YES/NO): NO